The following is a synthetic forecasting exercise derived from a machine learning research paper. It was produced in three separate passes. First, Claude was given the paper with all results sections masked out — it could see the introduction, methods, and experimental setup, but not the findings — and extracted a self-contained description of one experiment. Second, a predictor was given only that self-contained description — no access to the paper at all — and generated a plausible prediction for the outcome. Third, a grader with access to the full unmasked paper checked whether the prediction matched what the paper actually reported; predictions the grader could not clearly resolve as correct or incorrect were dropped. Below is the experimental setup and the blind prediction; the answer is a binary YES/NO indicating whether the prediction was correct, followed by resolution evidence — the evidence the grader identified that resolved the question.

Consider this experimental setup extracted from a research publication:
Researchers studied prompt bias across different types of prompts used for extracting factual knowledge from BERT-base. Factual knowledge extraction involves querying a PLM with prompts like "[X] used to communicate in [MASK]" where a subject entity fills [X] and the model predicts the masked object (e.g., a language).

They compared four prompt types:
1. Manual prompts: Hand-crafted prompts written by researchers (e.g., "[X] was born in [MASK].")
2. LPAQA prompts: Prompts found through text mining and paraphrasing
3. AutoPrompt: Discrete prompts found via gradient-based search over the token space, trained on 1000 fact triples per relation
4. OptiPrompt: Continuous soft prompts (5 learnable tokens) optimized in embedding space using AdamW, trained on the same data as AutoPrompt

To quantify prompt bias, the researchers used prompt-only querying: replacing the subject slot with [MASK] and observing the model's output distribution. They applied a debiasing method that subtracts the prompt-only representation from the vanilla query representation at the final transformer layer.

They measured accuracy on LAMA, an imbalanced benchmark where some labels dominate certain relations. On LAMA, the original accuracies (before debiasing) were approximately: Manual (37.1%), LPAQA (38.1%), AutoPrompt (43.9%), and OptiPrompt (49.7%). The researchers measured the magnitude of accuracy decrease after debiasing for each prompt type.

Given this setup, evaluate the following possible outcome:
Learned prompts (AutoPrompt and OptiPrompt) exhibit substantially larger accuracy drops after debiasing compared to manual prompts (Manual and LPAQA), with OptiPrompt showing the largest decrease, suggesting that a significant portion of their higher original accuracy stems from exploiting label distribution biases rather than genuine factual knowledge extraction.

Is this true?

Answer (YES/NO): YES